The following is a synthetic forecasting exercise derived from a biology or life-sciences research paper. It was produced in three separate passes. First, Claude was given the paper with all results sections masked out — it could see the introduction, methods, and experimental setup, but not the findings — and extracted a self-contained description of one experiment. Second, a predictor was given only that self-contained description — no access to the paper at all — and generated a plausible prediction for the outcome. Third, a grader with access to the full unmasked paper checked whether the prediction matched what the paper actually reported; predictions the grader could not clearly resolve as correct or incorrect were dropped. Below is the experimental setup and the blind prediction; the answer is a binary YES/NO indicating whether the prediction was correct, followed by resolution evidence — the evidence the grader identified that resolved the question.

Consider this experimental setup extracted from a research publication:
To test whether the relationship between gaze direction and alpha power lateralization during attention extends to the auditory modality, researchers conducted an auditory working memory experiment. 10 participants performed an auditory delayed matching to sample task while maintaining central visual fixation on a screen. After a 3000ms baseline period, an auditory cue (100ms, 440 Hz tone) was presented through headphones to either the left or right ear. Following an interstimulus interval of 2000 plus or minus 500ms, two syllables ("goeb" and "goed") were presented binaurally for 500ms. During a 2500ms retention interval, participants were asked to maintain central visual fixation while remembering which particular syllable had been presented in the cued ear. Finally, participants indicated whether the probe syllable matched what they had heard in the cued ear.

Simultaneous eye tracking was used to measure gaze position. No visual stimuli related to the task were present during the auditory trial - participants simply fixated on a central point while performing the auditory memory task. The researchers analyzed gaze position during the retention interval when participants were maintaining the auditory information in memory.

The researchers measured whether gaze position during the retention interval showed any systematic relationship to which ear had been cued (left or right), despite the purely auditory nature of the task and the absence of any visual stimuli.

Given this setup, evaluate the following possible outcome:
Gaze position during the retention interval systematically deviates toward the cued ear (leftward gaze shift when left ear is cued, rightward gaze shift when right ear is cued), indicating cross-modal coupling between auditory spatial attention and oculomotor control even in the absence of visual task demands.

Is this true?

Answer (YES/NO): YES